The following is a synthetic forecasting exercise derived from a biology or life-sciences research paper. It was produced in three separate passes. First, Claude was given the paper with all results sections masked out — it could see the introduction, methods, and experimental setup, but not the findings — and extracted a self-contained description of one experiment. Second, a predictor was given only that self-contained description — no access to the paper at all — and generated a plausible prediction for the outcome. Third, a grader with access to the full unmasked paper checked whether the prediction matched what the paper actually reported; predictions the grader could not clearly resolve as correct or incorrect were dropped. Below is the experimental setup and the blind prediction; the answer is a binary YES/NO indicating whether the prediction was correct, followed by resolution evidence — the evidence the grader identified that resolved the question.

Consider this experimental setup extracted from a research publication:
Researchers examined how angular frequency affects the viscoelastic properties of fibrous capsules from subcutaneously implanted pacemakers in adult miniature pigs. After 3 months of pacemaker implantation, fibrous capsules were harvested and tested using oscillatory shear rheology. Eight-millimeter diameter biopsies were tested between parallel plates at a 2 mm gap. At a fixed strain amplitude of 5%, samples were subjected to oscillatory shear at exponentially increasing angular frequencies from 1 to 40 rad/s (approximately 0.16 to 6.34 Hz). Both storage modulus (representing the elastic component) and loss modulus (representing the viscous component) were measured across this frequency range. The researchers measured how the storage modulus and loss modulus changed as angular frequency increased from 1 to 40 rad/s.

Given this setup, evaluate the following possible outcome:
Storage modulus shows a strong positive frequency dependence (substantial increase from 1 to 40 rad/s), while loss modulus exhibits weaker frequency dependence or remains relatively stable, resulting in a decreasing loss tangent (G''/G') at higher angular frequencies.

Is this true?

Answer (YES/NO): NO